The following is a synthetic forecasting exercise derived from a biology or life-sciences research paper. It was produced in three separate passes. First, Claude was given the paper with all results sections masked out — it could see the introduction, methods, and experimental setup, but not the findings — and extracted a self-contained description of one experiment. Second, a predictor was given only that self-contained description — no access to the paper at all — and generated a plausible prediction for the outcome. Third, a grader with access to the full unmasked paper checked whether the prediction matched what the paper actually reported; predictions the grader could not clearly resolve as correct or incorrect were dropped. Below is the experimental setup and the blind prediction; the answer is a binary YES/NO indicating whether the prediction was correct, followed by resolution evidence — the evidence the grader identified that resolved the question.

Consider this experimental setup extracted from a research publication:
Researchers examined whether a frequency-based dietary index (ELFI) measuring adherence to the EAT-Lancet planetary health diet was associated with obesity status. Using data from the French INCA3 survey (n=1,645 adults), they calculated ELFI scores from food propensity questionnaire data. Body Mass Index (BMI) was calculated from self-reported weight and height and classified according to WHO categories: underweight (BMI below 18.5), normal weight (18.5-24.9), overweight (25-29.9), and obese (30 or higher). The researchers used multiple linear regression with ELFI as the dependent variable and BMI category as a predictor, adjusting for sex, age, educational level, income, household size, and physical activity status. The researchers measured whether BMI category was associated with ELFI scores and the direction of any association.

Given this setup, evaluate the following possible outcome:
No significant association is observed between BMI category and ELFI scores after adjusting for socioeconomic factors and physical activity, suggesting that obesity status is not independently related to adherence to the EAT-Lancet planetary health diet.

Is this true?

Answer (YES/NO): YES